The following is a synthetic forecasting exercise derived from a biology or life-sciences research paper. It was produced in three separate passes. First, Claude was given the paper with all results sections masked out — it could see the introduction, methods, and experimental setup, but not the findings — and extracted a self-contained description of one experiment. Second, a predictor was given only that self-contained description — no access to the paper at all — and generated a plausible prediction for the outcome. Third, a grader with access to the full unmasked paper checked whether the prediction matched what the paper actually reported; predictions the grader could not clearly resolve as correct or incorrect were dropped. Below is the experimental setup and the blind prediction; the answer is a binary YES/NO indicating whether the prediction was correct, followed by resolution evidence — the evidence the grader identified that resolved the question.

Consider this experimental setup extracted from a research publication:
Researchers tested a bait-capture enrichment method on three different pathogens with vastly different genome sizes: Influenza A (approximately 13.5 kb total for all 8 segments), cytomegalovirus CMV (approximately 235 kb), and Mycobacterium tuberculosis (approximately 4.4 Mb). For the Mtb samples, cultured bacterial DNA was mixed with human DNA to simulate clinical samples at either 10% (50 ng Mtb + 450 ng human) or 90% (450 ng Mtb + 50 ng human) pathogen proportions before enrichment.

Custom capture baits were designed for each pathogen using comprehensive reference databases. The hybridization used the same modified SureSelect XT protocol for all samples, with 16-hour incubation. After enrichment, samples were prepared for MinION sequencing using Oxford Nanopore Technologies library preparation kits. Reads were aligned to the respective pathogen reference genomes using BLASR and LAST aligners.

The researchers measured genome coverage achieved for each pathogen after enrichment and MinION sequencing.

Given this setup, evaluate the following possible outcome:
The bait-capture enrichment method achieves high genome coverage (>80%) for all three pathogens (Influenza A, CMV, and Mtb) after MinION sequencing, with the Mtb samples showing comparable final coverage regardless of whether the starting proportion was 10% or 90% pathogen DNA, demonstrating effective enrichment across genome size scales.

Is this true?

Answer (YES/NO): NO